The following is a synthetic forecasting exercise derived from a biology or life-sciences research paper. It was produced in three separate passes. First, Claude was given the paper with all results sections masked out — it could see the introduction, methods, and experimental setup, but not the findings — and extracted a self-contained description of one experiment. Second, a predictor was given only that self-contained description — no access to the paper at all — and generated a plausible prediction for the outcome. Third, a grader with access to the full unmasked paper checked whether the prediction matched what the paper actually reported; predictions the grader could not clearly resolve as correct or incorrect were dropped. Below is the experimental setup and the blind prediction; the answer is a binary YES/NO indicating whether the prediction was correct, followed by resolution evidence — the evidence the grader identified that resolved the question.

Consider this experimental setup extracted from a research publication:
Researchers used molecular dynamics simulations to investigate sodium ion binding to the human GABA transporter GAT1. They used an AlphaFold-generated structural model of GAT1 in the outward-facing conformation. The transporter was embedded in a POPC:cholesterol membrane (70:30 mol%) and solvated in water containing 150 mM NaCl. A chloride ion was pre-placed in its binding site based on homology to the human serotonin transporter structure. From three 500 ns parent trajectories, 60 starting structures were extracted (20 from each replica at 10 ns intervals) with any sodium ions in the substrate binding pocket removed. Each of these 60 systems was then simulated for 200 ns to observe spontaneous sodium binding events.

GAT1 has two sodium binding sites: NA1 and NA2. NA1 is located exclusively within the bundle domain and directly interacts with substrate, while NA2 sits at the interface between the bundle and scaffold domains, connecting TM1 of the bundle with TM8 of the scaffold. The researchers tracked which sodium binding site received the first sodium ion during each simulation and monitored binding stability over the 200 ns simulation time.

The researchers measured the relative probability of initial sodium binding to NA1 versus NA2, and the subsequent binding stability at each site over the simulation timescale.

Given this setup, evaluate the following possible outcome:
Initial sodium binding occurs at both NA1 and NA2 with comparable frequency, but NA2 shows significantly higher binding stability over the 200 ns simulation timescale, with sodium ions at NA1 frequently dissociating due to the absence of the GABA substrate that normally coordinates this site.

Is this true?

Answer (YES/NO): YES